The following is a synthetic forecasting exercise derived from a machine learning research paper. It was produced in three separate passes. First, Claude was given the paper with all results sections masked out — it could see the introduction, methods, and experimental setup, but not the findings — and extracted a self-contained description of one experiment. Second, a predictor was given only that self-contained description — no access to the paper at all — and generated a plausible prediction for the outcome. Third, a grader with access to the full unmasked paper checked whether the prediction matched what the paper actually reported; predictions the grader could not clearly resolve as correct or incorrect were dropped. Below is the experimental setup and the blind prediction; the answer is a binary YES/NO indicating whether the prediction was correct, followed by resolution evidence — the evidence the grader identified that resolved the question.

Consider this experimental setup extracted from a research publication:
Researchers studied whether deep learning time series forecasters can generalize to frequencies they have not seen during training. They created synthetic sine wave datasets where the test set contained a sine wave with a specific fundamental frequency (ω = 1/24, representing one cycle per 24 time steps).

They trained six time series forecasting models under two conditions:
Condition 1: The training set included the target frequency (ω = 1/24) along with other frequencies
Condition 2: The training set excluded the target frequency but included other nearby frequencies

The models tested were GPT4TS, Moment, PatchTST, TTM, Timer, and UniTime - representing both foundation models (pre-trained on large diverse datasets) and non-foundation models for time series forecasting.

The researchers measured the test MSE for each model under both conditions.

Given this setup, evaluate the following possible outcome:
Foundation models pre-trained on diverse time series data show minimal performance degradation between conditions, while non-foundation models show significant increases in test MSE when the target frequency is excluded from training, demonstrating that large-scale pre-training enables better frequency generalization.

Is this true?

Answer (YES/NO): NO